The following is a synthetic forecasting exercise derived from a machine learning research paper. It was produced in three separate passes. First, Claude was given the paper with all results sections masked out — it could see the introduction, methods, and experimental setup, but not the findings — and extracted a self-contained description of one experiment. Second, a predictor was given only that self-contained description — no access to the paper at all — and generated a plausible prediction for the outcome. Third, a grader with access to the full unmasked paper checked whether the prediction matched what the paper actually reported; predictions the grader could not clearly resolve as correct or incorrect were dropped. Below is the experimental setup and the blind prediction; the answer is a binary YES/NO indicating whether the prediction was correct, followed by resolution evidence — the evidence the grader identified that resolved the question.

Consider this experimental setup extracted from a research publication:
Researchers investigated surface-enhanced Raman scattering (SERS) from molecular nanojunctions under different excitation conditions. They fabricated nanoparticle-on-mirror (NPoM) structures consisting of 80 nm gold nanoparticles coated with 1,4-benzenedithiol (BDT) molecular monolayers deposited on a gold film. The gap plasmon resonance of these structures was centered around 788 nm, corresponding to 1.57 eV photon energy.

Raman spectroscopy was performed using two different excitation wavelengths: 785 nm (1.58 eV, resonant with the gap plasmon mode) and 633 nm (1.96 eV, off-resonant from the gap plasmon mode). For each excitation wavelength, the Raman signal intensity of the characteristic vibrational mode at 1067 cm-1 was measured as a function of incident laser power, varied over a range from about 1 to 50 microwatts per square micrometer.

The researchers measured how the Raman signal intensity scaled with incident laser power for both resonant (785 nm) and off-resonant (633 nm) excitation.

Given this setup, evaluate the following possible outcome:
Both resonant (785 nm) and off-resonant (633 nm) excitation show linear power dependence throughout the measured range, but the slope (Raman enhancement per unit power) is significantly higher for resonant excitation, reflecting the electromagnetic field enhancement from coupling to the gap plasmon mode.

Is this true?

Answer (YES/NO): NO